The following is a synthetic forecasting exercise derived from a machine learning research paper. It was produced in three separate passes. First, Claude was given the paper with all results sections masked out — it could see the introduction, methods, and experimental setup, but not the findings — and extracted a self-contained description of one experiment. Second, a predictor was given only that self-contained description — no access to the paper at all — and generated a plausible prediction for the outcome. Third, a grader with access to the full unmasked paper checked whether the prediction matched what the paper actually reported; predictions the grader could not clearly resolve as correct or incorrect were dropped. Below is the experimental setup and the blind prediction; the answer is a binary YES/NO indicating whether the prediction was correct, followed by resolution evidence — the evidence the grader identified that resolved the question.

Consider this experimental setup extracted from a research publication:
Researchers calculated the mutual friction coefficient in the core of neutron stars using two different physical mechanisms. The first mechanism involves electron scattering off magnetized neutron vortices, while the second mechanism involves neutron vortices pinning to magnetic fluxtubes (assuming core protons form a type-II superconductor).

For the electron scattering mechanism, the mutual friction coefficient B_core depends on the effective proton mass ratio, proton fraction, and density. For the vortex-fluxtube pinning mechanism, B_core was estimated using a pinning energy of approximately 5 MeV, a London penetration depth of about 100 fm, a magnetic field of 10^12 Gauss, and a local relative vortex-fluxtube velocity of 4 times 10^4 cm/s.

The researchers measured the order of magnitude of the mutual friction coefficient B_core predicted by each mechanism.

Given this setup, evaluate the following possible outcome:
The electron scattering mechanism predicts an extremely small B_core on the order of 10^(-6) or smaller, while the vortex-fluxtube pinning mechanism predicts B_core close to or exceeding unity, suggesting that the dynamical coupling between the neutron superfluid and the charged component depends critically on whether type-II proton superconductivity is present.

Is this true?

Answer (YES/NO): NO